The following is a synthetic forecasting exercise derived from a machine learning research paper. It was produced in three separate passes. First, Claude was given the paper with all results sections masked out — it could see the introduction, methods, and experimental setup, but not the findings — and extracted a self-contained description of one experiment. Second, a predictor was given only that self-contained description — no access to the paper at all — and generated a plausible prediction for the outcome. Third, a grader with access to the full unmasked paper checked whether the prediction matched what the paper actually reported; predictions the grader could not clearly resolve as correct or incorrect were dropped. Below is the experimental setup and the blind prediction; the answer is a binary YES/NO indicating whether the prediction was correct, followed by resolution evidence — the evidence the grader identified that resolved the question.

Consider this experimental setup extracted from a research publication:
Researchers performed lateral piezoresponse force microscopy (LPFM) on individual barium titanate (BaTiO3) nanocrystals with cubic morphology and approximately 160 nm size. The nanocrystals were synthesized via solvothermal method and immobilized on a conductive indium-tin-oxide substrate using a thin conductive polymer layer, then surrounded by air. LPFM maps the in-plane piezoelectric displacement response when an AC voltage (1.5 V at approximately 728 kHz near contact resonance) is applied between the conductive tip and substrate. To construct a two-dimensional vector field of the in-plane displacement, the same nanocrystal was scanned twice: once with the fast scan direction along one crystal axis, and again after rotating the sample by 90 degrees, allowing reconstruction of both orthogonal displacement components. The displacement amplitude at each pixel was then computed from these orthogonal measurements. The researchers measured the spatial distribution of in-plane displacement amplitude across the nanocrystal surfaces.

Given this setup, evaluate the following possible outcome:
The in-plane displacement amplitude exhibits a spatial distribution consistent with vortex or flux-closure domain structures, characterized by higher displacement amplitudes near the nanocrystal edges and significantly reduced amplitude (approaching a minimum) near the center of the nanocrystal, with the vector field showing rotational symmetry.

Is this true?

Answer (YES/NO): NO